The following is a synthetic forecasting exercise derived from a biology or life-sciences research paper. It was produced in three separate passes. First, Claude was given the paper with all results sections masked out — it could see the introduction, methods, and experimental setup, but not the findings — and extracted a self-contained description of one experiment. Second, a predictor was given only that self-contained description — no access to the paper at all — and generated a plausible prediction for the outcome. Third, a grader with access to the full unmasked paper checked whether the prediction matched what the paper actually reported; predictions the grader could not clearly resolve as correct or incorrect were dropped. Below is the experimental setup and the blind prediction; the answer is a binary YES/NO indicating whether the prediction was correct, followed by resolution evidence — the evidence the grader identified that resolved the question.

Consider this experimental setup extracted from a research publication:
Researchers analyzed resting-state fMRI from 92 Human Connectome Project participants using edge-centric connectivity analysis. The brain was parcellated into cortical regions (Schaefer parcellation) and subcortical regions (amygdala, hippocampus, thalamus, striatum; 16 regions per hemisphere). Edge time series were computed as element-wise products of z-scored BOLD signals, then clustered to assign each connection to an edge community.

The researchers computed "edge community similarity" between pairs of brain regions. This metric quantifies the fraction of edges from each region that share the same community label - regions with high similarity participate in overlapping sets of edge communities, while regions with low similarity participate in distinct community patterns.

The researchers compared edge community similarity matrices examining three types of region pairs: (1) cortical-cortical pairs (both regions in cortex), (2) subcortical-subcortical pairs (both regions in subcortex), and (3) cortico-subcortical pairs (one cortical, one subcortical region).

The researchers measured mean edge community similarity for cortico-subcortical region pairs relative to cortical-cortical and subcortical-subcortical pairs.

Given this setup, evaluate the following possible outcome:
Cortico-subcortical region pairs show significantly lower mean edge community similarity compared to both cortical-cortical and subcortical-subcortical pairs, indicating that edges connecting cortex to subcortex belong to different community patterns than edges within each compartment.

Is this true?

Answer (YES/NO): NO